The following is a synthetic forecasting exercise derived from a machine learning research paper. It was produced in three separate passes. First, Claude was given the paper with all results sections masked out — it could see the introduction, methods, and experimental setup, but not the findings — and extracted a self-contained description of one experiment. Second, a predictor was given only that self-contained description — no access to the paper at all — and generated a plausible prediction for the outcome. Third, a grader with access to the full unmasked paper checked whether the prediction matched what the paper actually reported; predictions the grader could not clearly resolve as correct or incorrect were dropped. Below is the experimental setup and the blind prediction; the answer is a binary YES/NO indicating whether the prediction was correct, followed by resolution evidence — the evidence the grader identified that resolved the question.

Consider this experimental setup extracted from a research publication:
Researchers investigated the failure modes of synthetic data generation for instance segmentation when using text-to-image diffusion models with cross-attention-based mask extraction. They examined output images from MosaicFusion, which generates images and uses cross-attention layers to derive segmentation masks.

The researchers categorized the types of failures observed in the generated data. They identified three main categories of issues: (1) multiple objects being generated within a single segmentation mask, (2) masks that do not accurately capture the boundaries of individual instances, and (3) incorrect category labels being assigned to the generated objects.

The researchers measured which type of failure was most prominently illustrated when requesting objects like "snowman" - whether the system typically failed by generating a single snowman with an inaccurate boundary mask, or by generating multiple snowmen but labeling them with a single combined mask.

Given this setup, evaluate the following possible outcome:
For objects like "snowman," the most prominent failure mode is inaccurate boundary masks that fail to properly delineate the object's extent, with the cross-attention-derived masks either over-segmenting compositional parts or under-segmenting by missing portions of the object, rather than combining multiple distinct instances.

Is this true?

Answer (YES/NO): NO